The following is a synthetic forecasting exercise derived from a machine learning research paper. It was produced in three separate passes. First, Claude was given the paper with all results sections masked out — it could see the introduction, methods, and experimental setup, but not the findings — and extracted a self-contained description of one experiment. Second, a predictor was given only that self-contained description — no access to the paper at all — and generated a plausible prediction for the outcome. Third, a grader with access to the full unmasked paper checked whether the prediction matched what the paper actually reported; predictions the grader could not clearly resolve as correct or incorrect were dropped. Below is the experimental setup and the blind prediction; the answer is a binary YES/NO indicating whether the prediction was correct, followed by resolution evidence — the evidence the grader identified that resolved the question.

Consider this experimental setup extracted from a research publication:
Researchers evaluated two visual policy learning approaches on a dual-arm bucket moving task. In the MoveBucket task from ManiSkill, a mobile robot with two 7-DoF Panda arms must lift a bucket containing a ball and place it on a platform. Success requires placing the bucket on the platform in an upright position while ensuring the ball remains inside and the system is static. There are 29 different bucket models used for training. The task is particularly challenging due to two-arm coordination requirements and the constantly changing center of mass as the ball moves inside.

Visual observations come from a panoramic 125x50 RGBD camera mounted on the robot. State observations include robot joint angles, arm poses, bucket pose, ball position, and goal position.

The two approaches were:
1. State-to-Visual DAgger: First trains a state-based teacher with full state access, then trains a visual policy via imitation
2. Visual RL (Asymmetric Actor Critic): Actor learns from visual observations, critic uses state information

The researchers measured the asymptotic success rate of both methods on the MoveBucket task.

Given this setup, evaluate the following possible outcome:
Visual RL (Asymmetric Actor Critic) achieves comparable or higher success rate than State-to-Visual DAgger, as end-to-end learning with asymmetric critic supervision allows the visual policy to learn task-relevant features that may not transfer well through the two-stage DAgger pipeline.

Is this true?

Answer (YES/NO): NO